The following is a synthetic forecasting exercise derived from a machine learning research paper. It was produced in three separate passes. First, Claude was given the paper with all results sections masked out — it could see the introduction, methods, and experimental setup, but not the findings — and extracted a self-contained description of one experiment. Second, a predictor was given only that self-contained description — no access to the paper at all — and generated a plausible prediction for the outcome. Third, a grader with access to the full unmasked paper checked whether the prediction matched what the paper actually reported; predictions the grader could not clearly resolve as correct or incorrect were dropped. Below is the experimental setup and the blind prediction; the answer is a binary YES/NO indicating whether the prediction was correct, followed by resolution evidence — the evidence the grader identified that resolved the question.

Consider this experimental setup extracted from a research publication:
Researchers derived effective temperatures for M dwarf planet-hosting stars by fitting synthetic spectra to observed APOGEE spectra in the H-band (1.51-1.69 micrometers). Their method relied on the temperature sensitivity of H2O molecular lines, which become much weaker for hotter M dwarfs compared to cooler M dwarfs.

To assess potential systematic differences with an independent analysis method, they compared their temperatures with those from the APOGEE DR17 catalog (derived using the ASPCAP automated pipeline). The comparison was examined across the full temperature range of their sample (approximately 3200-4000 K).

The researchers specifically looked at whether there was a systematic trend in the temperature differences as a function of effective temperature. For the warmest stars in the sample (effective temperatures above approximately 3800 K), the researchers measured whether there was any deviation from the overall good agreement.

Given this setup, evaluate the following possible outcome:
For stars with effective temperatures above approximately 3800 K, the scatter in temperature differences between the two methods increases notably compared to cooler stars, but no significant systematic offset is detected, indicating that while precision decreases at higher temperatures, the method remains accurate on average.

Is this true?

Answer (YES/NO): NO